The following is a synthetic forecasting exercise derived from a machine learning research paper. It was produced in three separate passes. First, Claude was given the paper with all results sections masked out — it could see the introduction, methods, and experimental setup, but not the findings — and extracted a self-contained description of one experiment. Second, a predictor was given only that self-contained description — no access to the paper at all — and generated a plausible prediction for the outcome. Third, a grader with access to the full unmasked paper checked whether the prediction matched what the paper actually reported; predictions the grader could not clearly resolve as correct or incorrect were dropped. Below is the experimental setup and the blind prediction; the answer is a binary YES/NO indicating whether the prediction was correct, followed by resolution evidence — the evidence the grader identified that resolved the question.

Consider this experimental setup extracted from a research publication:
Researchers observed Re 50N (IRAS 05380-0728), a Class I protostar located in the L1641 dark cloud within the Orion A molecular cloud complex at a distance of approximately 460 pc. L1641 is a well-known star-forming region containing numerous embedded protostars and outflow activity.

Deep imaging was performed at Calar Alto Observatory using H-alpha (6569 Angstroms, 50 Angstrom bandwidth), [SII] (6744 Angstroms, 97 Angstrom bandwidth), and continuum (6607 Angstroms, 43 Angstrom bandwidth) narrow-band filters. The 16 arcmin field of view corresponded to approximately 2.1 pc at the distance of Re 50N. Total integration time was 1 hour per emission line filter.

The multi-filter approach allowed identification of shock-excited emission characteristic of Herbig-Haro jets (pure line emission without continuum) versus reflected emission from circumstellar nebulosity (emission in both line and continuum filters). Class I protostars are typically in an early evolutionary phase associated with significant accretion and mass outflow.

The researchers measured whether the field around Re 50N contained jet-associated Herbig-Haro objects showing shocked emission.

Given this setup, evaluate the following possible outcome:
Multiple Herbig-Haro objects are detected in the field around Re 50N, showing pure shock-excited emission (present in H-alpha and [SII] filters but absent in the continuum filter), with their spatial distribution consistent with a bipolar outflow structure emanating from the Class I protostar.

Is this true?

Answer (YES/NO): NO